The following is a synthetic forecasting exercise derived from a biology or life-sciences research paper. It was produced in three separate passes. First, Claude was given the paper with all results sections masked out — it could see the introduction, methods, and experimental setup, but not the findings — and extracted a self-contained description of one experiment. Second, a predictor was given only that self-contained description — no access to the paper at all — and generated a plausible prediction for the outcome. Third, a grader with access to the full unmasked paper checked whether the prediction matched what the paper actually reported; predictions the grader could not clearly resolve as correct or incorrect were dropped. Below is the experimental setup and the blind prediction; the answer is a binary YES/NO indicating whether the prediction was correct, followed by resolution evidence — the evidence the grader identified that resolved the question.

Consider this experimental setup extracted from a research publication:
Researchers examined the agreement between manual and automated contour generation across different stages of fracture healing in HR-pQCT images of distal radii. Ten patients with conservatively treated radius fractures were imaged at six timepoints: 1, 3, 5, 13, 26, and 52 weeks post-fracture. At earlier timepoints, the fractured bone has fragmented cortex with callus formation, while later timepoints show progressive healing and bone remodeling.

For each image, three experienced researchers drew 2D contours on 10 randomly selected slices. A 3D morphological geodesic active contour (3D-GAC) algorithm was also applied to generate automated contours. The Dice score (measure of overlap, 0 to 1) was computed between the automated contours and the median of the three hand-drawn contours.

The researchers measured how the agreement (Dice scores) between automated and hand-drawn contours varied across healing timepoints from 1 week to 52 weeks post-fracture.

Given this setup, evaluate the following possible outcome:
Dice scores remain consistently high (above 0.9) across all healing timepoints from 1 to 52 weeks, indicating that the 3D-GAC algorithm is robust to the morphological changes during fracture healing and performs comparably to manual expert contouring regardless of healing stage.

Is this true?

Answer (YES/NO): YES